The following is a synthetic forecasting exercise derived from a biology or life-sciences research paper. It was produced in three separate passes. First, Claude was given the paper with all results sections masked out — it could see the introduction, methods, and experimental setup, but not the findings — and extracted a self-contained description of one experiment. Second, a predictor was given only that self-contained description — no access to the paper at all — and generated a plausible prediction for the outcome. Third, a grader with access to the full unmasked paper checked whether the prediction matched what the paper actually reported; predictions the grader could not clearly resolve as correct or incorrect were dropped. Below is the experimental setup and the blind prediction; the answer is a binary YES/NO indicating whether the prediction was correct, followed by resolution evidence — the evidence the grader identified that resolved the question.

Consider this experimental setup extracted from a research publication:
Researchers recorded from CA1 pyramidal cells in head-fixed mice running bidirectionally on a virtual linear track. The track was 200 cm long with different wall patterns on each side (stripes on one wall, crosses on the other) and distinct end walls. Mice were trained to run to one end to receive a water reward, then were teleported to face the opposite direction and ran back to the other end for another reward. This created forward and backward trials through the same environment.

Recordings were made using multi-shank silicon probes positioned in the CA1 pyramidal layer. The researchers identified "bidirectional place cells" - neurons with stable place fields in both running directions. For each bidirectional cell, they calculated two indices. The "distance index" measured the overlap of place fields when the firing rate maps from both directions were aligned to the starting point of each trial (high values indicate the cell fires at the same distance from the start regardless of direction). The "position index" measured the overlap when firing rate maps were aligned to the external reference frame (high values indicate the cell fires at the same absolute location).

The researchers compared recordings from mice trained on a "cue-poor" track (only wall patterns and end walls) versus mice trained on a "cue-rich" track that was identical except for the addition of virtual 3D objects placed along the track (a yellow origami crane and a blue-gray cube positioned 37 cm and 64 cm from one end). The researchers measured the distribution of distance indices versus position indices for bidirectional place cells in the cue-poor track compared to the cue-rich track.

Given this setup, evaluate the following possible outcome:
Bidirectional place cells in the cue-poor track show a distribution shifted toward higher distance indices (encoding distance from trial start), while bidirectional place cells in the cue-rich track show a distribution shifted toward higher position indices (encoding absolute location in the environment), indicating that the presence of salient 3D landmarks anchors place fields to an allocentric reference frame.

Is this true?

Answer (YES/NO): YES